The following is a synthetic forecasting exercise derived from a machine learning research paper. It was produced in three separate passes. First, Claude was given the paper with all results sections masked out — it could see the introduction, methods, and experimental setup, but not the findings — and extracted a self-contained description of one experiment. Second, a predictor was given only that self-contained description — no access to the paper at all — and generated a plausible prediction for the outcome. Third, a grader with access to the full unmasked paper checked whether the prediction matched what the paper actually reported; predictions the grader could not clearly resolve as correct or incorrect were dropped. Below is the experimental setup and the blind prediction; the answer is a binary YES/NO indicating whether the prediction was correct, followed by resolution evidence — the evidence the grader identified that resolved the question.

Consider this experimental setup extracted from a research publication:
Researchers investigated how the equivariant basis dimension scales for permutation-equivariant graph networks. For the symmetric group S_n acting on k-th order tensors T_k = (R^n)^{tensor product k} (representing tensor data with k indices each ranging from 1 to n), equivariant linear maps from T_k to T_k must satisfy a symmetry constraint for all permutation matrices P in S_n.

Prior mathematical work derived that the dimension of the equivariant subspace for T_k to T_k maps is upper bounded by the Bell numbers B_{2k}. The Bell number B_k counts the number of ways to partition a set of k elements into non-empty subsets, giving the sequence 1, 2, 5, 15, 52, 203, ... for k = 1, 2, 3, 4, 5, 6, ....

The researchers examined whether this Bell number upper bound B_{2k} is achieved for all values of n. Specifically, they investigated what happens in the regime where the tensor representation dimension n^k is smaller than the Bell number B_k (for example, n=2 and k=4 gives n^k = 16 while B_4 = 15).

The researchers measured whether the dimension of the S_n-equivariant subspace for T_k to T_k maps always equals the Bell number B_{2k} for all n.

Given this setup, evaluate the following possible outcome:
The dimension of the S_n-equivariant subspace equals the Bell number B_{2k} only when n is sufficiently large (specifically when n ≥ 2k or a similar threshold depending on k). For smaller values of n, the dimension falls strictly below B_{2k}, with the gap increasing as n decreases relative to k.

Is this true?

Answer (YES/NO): NO